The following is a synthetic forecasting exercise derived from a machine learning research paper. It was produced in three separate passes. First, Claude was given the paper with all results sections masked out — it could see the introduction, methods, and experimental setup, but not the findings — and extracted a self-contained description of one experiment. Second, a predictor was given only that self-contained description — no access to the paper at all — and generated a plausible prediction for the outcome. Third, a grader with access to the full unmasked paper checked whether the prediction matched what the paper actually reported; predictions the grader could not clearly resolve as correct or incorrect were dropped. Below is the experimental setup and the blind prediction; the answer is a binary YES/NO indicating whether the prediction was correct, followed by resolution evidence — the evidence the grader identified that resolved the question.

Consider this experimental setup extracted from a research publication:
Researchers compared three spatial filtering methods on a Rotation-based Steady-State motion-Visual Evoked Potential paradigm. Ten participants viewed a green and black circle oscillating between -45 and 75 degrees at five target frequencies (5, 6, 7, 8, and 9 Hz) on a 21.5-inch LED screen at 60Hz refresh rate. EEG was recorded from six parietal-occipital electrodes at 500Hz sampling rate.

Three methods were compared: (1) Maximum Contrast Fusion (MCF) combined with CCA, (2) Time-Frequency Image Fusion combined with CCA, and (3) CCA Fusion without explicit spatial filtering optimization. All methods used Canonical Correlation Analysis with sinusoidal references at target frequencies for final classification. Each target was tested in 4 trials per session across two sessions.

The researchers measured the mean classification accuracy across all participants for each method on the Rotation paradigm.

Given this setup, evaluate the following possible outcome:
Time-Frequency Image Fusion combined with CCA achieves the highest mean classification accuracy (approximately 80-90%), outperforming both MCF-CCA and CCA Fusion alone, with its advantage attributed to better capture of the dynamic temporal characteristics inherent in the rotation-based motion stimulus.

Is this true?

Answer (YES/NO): NO